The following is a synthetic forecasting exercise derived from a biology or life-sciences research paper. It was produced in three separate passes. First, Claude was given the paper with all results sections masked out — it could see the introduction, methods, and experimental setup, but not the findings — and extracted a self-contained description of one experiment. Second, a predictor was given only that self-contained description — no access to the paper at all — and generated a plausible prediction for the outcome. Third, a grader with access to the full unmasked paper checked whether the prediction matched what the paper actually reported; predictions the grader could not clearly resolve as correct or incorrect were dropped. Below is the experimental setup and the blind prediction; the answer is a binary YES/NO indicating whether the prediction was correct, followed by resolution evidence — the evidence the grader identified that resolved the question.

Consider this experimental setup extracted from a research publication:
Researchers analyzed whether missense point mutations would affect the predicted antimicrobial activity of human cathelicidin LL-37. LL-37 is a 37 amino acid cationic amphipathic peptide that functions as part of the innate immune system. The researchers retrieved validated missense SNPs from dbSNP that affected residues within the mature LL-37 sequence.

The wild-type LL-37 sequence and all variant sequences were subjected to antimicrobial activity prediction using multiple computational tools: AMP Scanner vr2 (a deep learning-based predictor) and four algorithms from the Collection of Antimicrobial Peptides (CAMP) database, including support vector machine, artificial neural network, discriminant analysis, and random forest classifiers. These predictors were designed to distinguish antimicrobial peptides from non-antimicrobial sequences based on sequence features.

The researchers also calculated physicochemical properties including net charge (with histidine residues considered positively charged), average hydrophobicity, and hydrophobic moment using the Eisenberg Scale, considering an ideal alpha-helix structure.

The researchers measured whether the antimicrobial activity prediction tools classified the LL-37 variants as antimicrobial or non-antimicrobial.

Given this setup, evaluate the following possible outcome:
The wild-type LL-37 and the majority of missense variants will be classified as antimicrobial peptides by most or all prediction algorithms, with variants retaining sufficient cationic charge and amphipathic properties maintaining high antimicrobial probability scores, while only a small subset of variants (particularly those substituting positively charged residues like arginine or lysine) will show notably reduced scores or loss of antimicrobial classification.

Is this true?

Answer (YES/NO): YES